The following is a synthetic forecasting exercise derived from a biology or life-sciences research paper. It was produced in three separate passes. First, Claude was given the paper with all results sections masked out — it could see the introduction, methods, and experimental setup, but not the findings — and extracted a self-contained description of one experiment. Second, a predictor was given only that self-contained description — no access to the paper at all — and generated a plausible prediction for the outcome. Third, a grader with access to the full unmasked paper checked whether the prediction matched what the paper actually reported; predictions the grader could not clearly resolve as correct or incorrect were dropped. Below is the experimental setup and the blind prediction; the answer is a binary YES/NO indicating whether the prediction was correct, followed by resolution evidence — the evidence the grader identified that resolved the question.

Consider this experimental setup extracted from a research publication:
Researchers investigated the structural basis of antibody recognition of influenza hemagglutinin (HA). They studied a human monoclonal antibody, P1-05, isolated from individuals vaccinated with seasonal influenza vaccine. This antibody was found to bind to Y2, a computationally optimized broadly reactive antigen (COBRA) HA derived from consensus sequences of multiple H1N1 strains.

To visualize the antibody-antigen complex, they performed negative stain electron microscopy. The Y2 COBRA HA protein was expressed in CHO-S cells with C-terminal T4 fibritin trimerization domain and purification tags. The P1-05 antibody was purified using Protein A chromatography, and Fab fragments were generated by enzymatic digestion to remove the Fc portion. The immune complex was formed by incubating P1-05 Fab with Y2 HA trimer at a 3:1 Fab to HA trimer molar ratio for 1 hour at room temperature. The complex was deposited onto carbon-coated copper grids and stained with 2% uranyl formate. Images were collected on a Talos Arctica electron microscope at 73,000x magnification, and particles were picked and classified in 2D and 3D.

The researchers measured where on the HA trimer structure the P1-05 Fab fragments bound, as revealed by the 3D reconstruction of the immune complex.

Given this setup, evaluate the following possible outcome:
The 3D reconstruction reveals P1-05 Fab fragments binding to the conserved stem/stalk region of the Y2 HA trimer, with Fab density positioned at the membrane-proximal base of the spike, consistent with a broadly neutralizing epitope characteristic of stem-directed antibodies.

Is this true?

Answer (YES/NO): NO